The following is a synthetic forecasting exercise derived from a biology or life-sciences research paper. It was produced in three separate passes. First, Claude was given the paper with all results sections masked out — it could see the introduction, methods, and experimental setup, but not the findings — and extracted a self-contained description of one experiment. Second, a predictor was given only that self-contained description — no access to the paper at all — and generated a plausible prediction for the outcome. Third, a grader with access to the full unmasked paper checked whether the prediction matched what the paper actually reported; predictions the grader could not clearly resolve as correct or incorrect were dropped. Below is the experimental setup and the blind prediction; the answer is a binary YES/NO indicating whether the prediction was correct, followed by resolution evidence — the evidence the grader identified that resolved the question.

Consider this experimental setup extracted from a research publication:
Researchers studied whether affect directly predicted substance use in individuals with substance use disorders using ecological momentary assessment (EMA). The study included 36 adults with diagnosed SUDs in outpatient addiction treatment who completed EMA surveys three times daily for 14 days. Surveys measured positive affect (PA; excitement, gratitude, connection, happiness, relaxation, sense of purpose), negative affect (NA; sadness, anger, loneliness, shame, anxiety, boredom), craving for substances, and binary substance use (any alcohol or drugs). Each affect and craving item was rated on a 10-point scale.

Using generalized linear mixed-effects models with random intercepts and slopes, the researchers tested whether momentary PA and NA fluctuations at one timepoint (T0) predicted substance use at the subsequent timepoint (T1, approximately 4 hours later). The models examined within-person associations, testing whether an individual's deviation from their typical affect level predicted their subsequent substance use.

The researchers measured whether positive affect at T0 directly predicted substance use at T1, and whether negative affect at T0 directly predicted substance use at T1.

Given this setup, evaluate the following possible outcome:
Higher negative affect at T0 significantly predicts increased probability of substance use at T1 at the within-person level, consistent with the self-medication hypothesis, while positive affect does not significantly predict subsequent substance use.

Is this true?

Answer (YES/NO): NO